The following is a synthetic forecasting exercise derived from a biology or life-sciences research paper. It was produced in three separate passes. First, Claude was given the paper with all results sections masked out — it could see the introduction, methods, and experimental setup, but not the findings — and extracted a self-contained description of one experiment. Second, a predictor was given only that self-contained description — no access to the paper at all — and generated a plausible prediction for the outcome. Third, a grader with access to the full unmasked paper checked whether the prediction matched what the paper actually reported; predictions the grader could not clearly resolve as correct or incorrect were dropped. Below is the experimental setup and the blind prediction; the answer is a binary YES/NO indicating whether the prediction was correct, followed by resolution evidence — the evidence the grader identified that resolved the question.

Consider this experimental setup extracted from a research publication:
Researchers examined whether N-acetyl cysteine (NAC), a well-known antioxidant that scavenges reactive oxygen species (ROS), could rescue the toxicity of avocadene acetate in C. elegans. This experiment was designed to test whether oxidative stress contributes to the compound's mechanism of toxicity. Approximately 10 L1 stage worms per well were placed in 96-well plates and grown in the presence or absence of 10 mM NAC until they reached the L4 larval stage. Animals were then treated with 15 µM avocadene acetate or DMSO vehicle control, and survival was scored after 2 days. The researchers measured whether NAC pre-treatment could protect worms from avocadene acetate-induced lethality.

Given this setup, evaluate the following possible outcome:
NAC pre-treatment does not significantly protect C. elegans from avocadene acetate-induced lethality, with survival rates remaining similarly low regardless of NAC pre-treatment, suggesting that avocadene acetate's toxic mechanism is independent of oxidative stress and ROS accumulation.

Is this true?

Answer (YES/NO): NO